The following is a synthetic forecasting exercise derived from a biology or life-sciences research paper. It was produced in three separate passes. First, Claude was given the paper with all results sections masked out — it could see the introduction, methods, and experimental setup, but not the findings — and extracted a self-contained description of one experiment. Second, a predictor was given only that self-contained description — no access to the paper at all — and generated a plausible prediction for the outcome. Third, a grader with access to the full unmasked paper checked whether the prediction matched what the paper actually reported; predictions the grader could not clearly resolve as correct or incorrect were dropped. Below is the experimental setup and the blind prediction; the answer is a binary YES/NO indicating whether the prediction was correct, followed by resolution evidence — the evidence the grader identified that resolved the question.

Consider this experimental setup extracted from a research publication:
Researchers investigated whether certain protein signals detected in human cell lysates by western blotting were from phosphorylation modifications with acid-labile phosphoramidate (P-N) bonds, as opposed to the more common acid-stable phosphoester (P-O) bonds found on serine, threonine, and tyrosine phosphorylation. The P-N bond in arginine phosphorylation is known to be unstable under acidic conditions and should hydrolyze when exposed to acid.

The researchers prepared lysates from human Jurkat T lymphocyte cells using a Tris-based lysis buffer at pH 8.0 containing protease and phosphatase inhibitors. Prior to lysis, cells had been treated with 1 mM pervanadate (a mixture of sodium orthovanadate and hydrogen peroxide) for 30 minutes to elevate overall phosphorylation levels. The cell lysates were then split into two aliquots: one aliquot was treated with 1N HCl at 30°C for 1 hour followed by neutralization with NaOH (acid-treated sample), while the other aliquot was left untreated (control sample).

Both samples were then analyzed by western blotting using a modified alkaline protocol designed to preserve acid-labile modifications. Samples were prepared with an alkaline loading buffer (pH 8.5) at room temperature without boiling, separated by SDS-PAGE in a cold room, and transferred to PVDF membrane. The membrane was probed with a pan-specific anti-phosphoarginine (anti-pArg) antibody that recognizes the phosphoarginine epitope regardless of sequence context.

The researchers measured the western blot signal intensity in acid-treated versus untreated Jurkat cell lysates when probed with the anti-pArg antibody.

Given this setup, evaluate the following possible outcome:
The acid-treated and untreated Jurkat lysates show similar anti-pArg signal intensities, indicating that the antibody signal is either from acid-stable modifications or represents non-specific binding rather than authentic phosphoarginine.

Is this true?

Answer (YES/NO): NO